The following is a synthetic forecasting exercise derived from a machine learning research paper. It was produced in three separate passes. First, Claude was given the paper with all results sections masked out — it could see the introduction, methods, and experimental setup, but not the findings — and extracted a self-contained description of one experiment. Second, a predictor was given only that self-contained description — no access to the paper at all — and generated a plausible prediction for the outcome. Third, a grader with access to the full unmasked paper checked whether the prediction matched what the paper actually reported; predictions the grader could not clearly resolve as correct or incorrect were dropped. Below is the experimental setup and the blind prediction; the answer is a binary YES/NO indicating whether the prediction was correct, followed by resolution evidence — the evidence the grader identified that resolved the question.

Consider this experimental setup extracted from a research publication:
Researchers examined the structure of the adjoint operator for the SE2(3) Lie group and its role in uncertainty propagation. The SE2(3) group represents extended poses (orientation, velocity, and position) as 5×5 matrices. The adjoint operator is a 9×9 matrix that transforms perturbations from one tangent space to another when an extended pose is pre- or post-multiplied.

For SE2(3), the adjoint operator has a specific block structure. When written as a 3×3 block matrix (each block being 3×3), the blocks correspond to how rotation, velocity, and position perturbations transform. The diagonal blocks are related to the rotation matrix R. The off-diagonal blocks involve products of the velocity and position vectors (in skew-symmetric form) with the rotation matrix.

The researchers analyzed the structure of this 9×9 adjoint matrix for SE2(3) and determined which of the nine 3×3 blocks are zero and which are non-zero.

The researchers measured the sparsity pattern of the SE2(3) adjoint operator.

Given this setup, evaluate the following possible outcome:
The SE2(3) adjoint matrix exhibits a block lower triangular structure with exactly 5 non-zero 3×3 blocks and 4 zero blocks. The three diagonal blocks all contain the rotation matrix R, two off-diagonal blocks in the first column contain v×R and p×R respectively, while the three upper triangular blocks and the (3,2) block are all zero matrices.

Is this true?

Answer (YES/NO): YES